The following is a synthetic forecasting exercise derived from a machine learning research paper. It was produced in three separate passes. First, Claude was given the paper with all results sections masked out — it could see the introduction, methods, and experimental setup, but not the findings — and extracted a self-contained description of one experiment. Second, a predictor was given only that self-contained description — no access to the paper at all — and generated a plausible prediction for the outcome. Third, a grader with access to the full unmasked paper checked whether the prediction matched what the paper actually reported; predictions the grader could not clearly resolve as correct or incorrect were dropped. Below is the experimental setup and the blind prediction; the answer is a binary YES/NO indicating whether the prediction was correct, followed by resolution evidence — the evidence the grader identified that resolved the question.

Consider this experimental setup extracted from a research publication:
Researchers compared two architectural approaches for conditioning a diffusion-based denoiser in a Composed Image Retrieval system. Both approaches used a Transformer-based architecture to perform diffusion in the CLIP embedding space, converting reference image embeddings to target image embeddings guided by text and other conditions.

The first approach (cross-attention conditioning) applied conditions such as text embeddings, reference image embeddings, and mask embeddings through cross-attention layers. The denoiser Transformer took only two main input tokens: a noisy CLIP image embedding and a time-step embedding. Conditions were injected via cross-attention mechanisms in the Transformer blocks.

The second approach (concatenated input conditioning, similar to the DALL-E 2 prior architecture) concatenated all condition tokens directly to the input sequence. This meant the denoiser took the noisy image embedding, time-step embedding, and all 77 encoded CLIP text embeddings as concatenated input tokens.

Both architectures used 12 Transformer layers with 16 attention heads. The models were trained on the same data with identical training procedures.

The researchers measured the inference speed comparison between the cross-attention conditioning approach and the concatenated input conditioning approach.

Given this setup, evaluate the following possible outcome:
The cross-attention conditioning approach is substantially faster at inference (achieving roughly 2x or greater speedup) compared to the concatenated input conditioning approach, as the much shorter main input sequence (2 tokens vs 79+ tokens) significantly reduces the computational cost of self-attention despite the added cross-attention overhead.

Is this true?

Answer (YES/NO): YES